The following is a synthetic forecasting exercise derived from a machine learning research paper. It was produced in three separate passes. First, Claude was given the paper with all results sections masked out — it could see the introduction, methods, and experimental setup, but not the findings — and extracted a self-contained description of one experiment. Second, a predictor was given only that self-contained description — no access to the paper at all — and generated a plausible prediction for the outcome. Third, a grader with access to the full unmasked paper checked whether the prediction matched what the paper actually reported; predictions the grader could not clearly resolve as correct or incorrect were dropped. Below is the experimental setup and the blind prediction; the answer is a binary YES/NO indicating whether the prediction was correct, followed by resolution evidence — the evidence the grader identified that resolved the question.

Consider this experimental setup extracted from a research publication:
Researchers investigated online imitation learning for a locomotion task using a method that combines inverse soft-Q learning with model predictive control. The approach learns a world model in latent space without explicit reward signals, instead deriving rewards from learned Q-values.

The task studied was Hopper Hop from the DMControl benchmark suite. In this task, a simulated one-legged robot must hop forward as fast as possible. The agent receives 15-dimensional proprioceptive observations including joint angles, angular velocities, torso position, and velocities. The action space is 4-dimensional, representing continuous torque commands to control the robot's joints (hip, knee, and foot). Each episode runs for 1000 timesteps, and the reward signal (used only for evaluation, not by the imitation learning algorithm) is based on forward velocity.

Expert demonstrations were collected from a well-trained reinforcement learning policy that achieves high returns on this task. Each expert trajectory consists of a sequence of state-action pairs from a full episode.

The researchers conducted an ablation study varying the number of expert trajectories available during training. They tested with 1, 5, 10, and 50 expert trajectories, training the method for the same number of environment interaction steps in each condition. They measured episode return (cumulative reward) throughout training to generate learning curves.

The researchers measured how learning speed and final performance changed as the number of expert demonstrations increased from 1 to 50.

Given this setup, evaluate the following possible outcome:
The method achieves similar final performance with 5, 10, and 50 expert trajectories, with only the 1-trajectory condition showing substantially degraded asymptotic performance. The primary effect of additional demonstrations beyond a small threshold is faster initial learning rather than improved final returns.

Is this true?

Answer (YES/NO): NO